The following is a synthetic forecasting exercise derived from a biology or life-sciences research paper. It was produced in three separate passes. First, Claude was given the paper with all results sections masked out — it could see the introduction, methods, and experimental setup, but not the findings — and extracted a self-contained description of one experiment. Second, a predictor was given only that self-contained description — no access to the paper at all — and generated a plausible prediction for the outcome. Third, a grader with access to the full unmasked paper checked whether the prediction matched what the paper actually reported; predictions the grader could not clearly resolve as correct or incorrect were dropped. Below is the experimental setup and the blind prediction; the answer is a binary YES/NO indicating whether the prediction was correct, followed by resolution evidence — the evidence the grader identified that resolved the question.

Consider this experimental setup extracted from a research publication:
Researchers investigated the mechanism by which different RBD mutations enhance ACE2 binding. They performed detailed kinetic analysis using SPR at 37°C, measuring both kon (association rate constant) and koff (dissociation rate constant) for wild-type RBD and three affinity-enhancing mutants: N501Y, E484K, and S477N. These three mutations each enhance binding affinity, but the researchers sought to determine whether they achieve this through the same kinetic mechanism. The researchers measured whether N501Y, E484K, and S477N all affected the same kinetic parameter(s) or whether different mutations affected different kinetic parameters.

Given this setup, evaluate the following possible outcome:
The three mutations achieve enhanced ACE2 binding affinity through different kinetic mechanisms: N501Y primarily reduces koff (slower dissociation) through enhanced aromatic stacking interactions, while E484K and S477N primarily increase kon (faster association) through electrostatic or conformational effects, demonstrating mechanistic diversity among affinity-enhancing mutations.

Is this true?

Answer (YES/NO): NO